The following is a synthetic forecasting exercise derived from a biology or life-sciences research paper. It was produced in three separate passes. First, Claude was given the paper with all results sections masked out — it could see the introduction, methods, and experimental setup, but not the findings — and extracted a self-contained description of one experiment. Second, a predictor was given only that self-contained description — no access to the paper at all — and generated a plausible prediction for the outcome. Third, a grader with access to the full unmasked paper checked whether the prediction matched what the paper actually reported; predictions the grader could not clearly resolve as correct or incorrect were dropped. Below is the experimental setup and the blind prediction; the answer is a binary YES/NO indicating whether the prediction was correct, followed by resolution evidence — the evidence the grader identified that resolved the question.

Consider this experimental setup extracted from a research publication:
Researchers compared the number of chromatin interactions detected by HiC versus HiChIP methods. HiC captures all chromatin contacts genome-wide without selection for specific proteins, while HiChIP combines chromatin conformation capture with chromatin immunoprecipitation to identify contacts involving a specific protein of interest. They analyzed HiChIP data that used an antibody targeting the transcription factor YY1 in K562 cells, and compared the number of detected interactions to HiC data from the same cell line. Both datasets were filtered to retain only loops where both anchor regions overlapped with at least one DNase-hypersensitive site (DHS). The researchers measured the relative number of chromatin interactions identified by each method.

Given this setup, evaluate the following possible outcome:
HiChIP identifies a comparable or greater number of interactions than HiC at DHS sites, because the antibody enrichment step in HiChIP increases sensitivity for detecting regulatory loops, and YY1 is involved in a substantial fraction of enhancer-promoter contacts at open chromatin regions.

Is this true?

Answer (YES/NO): YES